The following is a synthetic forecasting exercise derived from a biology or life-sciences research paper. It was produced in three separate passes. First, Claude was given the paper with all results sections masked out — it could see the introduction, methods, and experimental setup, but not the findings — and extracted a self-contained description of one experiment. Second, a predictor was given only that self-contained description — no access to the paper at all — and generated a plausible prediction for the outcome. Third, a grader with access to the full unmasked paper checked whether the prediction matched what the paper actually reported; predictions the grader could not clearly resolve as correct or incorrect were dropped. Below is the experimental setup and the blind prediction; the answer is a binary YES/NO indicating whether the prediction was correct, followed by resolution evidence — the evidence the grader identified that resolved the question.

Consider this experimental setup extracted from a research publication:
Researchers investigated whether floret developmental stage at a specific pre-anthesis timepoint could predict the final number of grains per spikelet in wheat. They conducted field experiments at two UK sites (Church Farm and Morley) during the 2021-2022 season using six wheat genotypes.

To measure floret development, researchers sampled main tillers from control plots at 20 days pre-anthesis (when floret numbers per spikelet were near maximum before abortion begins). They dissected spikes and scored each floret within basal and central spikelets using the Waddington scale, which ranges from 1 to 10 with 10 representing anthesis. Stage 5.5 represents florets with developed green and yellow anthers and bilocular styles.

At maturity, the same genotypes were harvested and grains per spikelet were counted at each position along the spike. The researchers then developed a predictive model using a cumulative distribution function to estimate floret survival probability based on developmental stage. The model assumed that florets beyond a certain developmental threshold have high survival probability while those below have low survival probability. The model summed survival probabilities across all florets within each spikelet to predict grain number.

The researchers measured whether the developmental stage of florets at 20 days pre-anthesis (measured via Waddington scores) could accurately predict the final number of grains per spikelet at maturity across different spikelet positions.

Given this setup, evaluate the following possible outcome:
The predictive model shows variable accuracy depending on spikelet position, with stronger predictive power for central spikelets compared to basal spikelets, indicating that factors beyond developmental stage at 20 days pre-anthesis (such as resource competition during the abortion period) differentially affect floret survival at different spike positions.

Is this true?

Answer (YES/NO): NO